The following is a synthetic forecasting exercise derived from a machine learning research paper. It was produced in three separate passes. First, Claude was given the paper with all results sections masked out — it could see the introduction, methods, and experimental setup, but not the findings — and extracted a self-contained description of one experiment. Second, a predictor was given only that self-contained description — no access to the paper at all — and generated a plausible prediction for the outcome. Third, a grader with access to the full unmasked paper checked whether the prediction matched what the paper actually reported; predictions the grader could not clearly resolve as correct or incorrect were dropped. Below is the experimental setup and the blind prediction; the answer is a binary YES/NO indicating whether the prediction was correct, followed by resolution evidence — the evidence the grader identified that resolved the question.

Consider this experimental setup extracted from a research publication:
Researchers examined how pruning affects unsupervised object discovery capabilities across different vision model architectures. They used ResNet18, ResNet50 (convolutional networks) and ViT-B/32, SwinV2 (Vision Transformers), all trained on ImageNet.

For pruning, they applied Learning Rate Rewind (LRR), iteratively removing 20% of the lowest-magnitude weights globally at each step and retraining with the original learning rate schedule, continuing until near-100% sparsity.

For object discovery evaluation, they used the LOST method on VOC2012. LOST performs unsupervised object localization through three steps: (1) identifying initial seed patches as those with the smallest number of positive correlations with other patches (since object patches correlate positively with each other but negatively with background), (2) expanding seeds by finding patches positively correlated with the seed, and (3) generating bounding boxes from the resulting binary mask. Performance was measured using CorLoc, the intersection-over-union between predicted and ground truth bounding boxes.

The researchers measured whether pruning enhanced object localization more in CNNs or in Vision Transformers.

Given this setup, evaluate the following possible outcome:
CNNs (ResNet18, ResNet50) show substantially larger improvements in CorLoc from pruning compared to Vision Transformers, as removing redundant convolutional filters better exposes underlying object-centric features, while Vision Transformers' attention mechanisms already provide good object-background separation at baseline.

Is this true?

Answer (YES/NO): YES